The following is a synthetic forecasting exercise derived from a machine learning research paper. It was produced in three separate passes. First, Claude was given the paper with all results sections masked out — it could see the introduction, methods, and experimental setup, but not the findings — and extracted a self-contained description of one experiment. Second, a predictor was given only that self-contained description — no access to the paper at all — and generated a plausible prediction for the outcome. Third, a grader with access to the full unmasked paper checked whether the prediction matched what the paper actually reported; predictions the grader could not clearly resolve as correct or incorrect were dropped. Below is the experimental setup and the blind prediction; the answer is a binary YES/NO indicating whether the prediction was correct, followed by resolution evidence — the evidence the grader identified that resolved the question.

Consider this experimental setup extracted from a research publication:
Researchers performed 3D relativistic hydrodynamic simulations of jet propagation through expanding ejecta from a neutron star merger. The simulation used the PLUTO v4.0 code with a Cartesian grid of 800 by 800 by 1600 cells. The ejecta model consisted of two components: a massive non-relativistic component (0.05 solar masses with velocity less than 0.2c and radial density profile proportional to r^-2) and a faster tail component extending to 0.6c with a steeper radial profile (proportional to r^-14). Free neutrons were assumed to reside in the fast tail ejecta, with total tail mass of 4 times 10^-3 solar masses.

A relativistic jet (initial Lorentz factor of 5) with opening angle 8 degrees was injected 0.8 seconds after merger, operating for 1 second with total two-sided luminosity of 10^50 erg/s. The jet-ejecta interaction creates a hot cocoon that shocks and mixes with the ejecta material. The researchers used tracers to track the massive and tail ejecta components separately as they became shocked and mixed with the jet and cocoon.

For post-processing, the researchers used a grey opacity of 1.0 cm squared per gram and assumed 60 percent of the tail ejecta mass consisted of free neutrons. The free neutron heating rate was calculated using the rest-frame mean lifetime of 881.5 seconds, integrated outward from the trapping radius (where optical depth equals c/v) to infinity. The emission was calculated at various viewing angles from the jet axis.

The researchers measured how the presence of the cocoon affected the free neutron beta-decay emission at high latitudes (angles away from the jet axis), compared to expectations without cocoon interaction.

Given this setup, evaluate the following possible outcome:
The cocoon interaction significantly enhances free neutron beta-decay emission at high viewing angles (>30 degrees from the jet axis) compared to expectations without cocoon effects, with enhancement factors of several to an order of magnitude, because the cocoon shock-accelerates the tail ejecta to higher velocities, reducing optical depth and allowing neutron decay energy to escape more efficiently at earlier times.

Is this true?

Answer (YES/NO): NO